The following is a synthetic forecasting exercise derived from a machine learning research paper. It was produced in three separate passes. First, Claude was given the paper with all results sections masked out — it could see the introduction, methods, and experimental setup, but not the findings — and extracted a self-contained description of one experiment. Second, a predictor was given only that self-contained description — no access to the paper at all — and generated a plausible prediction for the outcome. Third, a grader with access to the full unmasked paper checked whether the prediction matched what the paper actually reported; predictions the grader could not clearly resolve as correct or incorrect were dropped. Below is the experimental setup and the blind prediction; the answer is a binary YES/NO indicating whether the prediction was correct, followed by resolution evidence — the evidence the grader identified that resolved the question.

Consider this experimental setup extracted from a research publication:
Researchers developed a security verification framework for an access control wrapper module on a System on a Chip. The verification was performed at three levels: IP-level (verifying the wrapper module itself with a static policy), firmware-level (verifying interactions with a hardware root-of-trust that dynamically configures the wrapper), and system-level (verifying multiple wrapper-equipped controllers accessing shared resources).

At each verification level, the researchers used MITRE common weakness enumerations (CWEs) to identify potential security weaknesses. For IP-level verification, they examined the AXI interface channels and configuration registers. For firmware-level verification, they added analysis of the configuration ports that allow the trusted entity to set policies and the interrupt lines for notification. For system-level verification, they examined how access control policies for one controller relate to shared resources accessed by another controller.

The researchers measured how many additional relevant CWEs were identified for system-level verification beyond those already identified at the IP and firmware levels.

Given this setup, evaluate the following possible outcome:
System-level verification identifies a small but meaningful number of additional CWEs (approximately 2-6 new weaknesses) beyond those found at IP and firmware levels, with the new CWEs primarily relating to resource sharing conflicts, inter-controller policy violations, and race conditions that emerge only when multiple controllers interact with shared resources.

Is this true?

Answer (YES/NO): YES